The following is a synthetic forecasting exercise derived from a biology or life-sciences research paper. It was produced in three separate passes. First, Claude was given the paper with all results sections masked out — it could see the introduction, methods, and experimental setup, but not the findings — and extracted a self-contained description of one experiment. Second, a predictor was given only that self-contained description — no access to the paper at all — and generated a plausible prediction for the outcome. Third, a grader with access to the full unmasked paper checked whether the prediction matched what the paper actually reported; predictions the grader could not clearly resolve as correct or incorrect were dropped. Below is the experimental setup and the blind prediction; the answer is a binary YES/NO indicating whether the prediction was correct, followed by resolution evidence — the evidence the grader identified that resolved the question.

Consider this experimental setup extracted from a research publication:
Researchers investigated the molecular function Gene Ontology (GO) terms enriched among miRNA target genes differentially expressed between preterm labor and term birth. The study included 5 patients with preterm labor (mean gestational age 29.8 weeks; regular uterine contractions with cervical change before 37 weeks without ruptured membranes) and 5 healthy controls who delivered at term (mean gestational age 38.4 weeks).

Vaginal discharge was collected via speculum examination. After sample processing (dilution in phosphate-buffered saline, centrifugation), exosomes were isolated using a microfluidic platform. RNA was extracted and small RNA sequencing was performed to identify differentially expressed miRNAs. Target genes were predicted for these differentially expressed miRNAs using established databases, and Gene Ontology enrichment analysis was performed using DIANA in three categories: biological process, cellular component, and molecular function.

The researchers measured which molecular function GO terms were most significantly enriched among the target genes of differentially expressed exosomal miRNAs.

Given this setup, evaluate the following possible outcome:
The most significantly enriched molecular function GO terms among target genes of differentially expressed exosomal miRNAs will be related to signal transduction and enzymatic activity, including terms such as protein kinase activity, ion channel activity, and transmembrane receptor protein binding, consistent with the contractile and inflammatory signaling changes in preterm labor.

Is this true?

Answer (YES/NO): NO